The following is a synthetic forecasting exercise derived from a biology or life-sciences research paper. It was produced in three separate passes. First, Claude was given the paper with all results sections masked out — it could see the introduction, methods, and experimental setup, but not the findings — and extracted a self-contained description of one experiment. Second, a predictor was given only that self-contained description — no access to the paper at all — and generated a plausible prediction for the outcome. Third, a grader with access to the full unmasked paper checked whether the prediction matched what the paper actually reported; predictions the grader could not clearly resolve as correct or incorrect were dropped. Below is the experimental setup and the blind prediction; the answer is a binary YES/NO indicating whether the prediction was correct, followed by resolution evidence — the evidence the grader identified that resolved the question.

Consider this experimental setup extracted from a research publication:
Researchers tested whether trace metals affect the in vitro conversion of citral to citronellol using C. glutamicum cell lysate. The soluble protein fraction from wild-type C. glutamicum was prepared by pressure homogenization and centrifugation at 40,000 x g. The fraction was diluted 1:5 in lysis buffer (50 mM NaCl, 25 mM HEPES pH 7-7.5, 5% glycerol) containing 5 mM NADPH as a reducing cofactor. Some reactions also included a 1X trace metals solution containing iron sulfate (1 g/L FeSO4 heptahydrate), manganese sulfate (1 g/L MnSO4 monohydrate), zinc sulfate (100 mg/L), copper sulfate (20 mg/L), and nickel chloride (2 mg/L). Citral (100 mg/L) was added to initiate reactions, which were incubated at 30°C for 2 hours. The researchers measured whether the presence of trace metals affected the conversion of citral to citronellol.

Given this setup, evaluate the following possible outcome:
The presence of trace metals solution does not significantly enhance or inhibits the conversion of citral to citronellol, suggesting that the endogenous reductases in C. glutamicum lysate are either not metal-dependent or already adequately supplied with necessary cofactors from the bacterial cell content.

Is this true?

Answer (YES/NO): NO